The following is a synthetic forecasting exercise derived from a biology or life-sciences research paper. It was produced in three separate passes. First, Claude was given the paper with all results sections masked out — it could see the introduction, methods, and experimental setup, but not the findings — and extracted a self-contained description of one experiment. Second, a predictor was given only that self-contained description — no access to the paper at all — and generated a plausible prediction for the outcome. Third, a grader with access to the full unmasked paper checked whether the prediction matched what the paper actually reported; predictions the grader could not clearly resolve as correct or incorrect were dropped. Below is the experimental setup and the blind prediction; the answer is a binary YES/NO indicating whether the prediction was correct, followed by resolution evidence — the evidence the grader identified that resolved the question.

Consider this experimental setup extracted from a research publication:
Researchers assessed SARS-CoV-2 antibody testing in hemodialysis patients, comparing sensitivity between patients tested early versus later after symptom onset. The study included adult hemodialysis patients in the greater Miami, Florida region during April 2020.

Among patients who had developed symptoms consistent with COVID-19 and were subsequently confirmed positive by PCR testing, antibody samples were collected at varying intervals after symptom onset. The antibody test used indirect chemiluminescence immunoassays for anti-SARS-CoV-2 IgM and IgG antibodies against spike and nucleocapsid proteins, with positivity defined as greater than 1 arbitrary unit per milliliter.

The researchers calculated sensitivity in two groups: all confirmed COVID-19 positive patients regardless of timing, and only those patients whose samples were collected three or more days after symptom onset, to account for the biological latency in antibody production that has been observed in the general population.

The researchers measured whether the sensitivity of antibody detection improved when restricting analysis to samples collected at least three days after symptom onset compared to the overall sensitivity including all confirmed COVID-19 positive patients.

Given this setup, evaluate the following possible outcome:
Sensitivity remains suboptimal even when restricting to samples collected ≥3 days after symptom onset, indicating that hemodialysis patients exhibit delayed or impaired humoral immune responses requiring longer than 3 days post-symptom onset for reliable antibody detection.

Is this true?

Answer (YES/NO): YES